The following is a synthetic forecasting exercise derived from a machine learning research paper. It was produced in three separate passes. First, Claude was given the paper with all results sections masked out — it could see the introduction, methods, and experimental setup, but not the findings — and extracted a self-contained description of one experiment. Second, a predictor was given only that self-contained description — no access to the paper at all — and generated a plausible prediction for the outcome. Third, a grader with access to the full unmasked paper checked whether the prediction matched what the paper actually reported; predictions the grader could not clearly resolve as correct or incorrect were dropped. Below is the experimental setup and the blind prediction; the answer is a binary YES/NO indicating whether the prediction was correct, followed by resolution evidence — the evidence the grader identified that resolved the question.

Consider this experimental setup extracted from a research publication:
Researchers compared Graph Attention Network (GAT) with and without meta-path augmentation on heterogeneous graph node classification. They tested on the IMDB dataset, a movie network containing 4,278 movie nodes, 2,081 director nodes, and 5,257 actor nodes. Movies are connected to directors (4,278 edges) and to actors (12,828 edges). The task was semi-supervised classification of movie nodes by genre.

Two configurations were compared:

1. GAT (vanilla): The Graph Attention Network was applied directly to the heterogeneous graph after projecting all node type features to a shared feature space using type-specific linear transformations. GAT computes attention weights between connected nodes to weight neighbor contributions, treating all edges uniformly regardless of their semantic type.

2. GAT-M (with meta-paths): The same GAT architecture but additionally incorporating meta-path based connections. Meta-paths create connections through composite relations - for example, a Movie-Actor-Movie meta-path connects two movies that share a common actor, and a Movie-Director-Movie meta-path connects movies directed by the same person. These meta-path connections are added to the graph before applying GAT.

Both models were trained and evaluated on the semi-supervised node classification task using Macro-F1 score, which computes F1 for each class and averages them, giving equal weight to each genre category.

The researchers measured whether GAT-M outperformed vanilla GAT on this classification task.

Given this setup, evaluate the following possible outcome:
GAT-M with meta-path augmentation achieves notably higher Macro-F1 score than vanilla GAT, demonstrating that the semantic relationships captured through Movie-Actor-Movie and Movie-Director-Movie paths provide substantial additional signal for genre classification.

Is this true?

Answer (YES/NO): NO